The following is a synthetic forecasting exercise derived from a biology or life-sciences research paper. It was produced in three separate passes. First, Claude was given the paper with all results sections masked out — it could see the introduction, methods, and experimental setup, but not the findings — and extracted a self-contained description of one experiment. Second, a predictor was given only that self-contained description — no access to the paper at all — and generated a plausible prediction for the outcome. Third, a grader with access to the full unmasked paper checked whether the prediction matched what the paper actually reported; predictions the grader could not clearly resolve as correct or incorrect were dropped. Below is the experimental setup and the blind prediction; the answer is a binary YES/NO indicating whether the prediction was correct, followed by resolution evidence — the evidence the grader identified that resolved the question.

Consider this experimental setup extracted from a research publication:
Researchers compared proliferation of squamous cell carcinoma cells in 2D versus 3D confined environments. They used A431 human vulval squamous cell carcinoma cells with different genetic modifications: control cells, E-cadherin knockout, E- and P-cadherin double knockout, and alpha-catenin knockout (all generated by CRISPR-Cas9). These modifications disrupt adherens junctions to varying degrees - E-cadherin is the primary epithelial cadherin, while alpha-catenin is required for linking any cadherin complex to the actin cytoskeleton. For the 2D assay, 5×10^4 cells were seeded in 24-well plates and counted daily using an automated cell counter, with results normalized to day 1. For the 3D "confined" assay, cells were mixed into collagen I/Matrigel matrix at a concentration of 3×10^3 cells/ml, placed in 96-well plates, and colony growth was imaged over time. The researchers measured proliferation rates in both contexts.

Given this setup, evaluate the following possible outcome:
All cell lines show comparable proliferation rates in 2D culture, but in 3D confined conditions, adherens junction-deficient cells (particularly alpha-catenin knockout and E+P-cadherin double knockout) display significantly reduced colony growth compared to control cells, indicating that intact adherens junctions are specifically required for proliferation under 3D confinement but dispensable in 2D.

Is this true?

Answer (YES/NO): YES